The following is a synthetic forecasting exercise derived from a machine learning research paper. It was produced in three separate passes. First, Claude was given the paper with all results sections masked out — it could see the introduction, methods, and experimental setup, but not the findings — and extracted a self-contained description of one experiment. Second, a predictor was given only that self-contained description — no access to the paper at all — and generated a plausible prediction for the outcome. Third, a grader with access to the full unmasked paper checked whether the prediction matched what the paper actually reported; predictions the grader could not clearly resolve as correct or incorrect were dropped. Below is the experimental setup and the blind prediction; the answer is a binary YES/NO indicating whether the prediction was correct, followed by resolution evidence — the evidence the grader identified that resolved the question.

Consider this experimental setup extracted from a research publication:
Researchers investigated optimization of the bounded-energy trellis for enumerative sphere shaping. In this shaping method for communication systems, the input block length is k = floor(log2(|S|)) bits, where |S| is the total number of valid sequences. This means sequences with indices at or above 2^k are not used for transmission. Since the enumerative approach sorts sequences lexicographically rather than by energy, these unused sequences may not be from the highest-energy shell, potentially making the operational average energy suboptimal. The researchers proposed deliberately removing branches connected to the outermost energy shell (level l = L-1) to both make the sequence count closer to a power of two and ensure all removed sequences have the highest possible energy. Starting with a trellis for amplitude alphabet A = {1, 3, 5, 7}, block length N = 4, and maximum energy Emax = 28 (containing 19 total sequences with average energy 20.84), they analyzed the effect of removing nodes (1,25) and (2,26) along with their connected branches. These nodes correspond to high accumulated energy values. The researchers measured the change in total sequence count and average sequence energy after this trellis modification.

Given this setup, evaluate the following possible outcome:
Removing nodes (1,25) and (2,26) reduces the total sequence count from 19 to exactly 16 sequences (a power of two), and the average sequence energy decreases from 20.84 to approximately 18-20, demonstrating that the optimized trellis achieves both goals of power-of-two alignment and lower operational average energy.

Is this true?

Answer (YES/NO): NO